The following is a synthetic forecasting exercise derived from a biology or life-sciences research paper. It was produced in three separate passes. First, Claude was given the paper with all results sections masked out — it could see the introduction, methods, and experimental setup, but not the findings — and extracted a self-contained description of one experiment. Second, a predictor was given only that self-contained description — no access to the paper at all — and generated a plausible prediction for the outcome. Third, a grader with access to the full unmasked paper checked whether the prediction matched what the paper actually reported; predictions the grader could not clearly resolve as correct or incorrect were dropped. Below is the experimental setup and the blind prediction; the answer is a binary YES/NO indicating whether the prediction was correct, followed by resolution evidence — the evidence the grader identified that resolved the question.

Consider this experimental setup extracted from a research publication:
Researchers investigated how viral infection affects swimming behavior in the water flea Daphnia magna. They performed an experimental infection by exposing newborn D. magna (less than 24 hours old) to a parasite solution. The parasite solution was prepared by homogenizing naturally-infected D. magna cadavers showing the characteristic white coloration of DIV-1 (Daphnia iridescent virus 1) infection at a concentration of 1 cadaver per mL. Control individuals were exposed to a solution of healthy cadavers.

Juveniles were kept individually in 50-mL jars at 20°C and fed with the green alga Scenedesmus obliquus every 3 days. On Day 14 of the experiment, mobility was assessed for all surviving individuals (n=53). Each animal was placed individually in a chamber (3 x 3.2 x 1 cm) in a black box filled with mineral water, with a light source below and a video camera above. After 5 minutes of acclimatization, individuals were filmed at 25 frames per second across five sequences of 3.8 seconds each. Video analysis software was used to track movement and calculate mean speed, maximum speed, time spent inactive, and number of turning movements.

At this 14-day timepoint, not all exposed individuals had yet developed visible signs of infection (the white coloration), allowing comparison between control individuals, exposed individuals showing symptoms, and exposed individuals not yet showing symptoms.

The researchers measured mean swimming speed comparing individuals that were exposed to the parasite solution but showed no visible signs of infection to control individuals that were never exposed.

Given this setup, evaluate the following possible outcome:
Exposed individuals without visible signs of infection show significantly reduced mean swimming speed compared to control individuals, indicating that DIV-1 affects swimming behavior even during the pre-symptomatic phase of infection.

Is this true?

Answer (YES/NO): YES